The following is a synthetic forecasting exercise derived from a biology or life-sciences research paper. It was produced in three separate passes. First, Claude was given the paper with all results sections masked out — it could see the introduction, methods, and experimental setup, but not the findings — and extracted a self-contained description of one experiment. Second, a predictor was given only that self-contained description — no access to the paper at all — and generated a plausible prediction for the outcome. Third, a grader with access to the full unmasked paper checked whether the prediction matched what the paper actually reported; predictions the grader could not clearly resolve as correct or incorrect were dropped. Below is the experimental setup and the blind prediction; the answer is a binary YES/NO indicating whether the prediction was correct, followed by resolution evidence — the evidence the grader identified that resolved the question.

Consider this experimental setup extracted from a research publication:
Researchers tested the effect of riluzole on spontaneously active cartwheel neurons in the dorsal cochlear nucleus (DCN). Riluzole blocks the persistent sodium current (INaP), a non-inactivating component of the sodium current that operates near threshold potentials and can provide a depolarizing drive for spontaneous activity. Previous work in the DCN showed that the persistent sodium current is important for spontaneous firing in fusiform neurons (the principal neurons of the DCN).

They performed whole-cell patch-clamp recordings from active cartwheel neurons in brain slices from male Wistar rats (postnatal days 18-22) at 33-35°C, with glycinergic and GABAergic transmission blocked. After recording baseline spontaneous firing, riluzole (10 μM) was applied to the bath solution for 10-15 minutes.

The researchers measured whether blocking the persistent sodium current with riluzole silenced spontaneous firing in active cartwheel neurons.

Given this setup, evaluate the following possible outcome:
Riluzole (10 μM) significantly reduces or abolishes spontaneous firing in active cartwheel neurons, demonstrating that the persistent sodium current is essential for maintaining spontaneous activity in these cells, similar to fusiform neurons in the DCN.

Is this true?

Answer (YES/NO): NO